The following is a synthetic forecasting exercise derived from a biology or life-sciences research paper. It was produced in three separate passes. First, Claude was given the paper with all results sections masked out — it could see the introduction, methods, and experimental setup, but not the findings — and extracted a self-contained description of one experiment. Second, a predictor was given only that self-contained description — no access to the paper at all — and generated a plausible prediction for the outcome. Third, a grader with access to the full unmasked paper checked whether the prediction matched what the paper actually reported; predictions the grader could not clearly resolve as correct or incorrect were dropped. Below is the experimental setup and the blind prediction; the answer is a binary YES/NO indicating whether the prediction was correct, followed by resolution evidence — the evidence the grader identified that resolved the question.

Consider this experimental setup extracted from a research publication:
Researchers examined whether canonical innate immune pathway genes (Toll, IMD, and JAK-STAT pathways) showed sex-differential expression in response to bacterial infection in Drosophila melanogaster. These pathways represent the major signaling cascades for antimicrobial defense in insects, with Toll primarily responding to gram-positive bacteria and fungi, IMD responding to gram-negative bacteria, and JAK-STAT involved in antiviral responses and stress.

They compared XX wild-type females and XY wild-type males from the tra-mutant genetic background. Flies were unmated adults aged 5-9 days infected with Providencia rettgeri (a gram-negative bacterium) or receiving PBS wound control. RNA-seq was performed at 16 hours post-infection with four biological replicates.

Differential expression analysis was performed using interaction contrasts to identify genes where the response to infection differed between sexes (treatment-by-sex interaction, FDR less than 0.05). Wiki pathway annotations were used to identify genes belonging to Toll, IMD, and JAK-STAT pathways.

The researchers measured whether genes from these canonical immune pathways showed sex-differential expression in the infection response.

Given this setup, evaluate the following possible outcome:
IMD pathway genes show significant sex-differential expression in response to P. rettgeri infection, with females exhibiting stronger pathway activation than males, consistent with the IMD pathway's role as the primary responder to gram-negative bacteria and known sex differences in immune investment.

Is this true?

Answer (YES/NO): NO